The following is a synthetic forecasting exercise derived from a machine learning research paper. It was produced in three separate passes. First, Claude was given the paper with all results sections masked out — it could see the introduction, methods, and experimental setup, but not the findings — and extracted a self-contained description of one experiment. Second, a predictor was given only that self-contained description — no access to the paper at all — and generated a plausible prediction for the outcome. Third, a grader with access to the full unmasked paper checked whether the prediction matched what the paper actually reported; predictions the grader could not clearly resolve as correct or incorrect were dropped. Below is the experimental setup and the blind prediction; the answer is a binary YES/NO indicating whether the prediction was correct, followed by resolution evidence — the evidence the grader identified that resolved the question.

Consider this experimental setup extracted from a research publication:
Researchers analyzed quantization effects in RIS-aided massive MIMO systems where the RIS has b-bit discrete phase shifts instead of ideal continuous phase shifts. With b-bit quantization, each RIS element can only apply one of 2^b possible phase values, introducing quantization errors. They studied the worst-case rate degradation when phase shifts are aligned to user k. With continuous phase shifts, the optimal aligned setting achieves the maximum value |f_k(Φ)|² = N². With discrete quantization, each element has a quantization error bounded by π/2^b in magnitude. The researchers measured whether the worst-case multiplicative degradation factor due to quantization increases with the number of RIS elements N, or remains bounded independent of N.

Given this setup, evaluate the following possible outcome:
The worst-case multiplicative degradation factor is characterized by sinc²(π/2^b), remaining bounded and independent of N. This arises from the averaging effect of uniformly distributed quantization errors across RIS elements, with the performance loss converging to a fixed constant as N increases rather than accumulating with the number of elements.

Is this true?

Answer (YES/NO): NO